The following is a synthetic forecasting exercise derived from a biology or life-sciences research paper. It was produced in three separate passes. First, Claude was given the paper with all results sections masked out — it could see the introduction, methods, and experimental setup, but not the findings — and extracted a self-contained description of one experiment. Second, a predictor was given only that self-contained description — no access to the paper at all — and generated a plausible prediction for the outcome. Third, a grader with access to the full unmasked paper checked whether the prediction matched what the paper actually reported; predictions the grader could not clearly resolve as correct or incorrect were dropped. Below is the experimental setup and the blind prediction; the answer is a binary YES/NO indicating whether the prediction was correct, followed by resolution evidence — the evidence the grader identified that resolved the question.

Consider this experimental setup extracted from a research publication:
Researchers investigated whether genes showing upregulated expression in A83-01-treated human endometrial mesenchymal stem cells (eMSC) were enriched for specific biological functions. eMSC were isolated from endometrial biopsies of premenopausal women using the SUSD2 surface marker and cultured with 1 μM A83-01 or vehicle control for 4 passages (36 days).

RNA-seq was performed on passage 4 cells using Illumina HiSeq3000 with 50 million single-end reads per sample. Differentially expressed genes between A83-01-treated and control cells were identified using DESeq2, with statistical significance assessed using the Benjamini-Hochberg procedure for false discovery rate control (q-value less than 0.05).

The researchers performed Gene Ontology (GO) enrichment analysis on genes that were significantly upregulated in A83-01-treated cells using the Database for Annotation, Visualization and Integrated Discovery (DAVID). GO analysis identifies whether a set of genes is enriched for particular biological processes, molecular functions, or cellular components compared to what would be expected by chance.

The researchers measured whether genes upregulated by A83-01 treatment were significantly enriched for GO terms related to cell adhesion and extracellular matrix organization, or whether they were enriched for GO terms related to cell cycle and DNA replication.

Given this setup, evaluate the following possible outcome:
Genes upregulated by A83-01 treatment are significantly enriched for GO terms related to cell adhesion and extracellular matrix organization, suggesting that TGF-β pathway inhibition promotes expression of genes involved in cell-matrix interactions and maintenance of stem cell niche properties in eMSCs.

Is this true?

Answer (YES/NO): NO